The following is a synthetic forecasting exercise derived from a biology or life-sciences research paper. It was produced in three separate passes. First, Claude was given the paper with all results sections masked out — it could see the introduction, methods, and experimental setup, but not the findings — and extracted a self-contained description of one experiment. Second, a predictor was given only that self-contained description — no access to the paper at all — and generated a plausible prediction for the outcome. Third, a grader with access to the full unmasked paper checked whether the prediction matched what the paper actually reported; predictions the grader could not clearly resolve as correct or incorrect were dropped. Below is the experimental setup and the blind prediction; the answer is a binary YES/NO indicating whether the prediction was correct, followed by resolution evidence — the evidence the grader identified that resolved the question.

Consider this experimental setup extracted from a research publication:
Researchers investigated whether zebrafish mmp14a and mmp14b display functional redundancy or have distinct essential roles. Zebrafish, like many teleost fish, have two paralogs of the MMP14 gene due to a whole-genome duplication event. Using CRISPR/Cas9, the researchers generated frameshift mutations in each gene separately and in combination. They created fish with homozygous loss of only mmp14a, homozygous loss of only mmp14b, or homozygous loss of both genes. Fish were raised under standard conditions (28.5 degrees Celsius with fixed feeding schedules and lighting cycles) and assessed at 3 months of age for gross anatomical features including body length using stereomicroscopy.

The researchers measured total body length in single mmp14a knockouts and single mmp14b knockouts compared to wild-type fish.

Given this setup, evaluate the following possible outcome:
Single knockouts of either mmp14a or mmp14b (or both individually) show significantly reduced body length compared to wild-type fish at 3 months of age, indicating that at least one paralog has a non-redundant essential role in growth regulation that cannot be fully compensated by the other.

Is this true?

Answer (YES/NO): NO